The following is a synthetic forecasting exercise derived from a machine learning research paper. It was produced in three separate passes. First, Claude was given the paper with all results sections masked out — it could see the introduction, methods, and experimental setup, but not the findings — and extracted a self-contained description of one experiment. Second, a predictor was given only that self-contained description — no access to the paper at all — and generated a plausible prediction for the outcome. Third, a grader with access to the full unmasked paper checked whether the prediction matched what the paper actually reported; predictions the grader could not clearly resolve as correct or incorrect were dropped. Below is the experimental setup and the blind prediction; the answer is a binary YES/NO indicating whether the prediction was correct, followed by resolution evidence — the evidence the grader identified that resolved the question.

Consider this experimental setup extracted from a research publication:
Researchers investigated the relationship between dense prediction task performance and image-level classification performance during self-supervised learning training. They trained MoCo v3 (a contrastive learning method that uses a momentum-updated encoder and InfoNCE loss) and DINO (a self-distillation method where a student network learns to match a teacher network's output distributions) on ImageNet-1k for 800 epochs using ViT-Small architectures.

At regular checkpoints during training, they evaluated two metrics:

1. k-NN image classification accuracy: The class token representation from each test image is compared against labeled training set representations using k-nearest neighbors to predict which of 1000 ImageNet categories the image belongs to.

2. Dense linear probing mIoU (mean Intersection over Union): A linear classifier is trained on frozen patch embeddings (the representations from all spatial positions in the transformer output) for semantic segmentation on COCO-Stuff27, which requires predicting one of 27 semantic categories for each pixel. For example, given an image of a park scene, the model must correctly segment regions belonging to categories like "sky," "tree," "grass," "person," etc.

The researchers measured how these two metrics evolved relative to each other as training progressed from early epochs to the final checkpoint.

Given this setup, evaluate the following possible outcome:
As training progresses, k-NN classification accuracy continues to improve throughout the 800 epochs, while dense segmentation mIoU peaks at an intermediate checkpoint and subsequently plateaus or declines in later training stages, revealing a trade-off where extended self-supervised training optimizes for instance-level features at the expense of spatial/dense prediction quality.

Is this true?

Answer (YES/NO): YES